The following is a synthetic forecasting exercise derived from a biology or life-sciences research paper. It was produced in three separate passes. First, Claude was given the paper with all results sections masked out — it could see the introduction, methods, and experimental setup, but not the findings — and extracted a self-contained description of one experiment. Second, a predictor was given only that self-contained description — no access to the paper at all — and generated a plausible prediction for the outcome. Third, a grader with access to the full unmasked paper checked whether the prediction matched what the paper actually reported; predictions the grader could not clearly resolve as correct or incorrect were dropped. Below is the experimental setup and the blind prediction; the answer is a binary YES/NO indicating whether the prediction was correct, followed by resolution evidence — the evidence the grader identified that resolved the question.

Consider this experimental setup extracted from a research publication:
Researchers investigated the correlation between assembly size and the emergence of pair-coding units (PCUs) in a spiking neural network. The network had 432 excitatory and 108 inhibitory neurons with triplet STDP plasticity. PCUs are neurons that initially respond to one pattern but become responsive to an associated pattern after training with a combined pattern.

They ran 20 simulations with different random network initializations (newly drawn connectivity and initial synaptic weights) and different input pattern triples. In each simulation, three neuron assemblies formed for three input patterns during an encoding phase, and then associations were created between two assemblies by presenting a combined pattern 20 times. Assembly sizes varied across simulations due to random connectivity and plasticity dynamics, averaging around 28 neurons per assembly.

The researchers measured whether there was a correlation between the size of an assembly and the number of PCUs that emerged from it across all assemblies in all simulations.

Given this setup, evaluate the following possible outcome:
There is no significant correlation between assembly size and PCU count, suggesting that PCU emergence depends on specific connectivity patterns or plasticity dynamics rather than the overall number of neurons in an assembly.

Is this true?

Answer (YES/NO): NO